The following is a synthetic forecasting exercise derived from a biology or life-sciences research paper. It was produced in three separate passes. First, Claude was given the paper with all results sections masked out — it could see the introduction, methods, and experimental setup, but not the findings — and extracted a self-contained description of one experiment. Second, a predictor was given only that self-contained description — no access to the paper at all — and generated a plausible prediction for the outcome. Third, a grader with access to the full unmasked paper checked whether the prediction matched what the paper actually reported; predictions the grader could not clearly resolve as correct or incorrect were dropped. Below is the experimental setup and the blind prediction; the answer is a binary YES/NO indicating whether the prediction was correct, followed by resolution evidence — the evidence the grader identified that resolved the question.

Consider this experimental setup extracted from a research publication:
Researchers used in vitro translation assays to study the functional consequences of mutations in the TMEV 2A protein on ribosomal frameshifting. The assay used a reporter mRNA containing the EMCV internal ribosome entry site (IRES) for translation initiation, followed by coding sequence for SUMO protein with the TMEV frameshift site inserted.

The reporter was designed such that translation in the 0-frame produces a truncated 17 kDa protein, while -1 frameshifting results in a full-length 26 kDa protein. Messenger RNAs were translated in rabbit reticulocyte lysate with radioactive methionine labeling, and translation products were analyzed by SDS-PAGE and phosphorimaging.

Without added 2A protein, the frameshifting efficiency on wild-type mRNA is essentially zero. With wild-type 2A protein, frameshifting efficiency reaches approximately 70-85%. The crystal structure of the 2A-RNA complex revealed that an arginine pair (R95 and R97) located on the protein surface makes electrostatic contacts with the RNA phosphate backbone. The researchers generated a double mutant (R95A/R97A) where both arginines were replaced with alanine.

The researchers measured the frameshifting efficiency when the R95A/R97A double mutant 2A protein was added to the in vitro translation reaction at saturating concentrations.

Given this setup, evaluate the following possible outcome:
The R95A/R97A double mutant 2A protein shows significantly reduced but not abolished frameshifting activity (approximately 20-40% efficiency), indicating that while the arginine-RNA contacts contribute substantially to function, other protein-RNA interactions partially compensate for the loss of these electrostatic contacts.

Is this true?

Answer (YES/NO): NO